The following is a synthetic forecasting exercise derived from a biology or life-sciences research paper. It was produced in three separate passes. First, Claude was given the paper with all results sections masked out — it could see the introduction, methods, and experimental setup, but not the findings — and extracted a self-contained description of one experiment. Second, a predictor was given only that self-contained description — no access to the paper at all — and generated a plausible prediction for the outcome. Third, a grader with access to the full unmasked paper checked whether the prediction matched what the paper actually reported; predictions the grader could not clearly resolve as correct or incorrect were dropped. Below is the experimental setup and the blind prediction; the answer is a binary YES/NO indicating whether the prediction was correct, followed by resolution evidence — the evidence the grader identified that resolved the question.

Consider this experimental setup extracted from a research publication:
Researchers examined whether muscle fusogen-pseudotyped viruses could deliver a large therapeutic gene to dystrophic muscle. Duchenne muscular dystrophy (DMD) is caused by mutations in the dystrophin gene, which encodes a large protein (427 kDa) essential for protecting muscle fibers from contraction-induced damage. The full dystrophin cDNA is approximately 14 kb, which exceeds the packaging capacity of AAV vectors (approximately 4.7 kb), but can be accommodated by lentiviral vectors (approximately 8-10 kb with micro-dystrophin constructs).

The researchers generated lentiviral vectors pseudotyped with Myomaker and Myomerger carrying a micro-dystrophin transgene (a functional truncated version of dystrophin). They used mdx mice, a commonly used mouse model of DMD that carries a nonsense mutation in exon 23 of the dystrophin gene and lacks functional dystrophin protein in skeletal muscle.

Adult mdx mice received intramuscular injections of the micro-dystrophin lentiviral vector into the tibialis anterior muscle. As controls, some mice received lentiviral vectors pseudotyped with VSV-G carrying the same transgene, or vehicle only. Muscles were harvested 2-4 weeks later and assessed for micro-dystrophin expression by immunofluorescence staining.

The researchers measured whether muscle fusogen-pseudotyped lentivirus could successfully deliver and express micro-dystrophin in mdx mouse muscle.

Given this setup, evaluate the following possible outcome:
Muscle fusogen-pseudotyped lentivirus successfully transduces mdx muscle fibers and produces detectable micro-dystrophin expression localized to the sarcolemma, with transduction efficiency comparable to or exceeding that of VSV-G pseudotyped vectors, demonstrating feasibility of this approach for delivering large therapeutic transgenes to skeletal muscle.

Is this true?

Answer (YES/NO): NO